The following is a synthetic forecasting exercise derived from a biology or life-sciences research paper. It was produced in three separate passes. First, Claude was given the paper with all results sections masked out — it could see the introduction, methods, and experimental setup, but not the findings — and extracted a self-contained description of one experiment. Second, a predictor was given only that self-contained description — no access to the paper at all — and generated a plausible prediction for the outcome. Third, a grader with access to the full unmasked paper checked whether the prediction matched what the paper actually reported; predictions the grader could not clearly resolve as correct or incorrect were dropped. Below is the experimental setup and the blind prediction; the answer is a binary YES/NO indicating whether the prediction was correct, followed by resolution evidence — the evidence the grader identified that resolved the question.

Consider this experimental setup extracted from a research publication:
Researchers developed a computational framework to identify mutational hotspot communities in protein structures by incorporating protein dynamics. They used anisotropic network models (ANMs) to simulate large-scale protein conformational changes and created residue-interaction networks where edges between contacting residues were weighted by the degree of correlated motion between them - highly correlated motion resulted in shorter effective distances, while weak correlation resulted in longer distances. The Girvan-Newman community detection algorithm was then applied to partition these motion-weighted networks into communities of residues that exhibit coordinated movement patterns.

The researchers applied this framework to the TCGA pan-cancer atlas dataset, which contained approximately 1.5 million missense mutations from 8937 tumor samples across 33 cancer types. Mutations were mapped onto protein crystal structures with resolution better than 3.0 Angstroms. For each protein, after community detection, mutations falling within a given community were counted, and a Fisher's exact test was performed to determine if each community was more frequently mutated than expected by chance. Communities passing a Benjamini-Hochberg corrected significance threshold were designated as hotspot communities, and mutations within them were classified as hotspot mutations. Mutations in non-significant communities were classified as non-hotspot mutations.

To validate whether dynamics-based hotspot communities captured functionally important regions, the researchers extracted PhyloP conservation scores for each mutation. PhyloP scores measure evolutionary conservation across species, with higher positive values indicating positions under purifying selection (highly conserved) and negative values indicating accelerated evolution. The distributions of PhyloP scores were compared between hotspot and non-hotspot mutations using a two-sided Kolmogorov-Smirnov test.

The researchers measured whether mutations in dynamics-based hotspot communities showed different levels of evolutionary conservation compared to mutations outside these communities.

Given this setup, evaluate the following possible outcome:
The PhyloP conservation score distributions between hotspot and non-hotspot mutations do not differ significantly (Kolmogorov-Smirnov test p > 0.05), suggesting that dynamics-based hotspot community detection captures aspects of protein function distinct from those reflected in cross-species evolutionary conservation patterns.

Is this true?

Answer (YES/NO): NO